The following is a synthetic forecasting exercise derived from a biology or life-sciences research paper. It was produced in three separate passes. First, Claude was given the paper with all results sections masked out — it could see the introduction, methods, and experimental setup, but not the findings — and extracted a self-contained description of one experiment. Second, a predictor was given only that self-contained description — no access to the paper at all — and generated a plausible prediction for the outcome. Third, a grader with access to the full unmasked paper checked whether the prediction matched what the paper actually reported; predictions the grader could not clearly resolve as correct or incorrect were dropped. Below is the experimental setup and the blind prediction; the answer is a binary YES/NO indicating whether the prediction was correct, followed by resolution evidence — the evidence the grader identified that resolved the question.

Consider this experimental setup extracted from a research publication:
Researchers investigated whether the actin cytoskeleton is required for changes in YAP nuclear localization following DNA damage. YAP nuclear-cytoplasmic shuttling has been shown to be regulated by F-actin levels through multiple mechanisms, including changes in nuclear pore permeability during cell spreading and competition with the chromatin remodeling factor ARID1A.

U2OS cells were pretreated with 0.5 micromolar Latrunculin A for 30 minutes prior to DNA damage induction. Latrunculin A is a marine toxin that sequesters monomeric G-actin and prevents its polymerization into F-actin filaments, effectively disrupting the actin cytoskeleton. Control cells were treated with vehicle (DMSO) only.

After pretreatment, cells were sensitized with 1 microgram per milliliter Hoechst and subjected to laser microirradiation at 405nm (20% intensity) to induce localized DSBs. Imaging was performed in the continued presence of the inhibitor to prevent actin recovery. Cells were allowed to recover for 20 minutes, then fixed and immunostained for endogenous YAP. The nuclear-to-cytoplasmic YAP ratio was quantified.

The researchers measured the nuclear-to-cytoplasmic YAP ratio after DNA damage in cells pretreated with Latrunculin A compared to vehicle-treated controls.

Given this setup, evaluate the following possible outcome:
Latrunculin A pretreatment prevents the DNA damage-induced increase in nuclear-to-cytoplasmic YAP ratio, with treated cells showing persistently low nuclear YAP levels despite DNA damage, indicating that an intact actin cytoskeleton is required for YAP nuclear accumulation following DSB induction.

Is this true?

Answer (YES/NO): NO